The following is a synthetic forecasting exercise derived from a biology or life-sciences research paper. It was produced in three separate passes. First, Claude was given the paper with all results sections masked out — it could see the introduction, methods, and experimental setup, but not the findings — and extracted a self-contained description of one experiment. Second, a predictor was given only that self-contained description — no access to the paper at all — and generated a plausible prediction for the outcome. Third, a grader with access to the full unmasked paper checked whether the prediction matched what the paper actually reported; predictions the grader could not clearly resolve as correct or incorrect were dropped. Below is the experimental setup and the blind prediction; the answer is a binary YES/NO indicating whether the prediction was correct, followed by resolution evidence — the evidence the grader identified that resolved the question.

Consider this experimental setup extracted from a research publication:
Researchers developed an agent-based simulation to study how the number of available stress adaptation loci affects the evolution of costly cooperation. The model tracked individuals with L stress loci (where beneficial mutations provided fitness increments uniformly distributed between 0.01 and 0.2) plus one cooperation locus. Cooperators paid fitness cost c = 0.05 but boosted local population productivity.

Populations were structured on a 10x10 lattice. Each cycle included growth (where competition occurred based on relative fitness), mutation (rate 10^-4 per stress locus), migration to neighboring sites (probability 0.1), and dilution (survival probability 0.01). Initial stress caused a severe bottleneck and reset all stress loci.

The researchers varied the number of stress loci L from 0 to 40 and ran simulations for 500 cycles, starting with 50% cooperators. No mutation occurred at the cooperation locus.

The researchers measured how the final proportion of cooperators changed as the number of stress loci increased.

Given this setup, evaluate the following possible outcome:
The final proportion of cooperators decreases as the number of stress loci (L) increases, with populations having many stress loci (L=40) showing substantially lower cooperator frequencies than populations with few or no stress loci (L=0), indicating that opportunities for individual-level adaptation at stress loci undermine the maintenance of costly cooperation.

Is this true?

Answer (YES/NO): NO